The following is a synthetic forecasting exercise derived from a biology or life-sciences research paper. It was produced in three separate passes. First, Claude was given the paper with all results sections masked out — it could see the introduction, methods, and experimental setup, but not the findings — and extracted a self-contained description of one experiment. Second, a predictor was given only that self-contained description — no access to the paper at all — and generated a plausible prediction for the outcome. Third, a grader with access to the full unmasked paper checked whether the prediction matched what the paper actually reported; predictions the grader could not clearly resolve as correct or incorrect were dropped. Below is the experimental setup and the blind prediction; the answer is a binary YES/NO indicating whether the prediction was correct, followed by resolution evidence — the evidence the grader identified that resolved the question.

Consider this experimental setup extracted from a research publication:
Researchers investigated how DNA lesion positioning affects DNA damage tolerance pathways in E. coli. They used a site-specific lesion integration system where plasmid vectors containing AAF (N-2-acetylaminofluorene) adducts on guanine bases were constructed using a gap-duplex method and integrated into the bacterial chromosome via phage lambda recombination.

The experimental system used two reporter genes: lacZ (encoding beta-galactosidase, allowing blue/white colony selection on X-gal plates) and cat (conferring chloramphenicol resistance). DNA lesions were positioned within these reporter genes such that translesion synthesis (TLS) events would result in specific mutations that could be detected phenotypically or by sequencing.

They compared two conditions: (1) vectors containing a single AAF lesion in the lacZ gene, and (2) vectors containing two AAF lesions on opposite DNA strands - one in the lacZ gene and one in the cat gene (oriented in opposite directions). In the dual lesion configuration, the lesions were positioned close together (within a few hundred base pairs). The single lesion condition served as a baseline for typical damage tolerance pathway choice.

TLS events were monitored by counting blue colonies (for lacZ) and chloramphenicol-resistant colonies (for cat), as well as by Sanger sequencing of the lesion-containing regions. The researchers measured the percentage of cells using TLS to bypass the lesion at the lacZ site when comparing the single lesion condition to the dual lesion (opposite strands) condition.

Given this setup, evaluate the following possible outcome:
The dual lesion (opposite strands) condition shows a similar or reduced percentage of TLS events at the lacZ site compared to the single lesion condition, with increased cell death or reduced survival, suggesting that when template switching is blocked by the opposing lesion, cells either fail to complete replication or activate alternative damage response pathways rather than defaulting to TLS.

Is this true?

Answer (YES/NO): NO